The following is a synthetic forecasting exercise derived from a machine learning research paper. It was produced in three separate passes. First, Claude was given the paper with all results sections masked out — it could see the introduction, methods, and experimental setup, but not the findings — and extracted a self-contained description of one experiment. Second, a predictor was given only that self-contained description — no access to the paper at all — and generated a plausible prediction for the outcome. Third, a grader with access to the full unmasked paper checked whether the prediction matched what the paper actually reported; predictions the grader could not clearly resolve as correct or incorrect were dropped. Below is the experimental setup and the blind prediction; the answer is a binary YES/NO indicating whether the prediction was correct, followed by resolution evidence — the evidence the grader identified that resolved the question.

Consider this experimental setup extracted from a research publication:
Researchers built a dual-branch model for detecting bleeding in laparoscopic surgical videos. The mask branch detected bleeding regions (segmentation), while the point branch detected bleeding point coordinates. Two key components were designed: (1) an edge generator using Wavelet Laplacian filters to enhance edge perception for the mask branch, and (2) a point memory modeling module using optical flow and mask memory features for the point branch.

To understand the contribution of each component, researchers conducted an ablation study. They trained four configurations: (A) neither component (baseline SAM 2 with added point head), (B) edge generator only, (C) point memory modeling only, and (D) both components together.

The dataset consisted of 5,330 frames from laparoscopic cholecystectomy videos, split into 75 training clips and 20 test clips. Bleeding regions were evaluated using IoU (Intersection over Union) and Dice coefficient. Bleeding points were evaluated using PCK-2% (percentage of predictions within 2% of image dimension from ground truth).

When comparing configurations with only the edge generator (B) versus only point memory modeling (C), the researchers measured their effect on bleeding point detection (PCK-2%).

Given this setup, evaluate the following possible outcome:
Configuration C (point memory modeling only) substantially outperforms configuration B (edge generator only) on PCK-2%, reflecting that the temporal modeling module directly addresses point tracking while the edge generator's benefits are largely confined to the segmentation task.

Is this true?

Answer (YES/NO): YES